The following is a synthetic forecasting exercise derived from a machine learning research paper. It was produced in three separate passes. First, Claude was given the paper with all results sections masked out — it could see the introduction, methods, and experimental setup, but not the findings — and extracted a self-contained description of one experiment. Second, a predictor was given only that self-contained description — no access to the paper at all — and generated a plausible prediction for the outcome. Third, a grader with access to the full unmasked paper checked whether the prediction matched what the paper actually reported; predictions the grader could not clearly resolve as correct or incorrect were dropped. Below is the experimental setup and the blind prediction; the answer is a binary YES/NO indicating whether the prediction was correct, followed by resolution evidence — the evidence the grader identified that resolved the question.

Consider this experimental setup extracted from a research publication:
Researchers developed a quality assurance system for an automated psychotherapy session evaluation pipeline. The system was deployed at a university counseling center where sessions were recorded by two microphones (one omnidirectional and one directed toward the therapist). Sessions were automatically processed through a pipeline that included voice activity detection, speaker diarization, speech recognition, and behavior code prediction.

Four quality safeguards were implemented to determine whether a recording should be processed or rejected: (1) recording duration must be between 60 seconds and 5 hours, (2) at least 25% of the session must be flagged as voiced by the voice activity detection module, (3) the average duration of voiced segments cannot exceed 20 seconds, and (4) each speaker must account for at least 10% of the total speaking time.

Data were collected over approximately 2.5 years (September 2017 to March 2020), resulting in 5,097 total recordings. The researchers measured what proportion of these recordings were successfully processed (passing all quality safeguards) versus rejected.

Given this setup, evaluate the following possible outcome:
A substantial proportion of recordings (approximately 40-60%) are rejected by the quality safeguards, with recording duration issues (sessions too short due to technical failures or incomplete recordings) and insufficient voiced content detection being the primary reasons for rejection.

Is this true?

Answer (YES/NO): NO